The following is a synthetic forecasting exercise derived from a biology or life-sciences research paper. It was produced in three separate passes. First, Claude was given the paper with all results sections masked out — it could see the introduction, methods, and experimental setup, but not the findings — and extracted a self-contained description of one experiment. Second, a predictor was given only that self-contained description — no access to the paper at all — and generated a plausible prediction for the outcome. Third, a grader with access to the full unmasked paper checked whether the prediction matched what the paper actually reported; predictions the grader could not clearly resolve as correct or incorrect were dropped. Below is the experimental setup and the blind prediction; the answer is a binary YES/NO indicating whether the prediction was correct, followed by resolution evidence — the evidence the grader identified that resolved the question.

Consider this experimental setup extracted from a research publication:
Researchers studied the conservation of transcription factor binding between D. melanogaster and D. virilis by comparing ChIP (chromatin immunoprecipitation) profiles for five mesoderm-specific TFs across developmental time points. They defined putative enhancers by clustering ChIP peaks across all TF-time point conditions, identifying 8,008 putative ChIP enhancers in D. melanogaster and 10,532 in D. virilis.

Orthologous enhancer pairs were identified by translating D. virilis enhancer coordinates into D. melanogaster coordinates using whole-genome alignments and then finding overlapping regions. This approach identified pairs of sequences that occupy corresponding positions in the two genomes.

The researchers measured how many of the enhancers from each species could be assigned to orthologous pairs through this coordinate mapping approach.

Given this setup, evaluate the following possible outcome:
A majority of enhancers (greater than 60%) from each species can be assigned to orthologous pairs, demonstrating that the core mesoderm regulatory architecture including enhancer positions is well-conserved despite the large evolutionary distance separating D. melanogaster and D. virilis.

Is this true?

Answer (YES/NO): NO